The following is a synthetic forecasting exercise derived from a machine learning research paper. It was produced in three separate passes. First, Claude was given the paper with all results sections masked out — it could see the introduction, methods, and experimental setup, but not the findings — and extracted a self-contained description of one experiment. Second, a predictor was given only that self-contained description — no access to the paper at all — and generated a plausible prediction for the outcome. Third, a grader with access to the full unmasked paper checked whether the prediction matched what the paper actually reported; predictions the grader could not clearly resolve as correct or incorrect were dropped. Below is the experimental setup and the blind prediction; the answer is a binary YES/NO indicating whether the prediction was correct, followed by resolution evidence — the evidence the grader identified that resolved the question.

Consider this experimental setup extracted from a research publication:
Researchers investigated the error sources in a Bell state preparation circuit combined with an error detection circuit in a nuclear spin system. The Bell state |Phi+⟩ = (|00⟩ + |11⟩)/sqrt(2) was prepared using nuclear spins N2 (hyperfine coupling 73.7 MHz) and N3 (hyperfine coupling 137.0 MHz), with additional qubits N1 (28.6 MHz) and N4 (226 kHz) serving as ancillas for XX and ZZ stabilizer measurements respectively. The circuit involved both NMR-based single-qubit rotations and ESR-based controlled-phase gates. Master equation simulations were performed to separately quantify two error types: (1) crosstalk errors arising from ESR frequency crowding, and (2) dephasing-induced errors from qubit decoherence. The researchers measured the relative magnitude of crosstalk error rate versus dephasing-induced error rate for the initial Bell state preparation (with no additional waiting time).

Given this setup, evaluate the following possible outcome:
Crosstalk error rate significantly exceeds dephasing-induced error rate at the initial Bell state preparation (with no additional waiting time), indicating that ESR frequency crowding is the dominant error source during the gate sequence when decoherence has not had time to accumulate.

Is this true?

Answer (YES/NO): NO